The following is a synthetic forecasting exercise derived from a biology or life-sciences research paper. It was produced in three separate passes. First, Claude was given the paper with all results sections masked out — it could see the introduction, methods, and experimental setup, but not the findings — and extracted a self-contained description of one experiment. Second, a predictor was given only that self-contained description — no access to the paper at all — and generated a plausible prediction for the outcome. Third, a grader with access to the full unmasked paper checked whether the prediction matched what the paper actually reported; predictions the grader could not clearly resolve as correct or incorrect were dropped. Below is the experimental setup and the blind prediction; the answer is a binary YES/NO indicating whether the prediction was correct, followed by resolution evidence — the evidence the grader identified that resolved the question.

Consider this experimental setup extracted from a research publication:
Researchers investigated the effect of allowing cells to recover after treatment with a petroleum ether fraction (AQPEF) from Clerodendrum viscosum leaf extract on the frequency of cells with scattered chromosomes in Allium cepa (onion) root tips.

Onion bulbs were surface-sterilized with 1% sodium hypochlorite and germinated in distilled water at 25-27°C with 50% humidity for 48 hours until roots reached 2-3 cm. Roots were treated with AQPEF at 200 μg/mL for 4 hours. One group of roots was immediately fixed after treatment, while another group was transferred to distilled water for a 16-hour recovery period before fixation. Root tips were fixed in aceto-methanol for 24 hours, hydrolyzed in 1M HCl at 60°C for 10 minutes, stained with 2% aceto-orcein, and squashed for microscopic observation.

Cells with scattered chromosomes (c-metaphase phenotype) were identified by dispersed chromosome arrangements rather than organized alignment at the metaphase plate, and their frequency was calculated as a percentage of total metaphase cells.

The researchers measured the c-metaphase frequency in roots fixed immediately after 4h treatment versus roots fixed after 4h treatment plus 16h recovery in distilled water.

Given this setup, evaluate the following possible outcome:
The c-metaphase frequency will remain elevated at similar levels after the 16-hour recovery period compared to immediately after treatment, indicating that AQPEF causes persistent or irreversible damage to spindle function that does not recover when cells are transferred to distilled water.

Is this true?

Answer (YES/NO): NO